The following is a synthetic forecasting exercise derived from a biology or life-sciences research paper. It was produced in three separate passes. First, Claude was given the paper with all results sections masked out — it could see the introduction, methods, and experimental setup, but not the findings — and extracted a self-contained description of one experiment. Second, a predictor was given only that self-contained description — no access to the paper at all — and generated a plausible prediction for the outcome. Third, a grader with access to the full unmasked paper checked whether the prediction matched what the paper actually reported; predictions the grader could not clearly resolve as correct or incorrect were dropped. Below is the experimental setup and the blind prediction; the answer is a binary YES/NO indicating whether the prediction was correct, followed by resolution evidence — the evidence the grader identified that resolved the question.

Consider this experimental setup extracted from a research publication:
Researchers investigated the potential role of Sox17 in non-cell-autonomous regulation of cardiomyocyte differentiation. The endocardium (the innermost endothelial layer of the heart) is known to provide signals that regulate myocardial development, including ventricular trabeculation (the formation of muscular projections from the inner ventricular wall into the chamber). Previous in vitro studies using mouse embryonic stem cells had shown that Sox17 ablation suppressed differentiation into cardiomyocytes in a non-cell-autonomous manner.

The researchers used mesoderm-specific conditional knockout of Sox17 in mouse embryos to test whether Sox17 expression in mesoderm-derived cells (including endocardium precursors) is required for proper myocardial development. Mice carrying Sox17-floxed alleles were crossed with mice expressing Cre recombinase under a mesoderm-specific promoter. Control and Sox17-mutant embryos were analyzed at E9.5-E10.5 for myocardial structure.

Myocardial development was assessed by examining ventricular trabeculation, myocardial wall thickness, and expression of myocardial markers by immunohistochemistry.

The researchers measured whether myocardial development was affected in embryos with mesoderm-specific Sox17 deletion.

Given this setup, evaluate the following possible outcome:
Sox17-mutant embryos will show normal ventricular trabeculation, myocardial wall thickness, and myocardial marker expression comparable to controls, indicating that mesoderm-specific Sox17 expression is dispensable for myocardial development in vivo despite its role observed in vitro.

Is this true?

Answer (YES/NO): NO